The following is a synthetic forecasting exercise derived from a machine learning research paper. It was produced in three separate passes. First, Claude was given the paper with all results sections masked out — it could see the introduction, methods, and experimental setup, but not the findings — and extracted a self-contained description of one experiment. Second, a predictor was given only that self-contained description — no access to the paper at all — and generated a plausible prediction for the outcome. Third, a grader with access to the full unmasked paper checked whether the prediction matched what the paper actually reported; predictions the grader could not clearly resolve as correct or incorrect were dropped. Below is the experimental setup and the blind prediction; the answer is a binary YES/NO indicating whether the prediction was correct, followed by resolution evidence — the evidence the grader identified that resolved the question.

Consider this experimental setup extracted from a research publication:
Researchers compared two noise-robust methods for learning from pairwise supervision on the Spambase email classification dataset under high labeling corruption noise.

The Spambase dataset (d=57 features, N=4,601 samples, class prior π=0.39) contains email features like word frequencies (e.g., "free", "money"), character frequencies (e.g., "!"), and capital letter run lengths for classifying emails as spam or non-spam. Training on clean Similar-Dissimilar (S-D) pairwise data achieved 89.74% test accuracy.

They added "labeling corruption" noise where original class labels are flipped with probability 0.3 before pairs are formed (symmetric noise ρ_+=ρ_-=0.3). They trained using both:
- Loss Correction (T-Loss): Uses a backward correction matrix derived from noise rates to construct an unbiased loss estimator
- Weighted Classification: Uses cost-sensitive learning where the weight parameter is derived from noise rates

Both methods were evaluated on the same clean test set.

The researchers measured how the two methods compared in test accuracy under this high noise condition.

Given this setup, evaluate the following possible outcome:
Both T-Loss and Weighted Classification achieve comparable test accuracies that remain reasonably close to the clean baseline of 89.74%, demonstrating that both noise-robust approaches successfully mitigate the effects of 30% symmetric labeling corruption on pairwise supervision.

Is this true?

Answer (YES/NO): NO